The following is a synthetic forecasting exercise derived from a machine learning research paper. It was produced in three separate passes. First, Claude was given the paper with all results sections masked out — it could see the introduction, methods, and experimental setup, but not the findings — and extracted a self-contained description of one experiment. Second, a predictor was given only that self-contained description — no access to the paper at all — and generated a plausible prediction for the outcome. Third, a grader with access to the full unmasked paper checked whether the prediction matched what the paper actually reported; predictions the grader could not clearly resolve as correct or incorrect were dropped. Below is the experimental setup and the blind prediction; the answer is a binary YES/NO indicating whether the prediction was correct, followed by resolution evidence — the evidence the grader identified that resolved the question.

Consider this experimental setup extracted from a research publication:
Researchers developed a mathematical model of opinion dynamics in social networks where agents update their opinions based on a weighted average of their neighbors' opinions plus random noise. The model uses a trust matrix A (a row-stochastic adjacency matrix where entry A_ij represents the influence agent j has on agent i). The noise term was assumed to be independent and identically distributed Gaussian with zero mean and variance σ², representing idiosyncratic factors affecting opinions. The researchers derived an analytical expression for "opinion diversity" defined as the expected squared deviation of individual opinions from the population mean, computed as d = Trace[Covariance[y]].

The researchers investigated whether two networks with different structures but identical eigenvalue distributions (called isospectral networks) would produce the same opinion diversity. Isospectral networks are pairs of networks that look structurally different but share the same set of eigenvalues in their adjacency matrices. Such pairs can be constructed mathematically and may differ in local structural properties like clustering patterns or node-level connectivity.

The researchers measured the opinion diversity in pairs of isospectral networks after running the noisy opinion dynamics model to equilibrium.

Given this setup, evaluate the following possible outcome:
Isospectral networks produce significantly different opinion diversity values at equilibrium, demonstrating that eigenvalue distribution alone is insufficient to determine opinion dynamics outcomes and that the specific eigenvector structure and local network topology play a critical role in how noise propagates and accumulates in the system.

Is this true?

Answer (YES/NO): NO